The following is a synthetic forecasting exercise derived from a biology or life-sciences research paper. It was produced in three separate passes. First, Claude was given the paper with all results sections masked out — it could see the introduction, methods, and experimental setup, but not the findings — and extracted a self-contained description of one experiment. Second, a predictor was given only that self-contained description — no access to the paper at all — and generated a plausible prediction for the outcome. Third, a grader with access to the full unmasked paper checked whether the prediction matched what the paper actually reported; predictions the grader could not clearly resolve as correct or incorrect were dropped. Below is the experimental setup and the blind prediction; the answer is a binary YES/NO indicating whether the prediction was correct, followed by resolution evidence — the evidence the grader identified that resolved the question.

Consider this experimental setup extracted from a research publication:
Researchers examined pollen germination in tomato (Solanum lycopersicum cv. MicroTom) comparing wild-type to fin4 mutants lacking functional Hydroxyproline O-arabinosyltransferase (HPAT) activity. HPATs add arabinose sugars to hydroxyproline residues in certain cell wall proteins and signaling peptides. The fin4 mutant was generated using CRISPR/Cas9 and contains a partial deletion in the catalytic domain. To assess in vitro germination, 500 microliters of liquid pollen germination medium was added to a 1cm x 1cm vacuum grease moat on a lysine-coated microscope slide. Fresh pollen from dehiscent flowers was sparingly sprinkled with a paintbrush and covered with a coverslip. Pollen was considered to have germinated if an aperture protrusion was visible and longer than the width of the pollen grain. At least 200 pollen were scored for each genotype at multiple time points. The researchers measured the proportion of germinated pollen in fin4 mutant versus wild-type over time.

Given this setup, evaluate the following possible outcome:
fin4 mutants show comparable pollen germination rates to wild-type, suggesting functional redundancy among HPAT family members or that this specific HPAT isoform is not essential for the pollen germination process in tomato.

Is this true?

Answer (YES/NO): NO